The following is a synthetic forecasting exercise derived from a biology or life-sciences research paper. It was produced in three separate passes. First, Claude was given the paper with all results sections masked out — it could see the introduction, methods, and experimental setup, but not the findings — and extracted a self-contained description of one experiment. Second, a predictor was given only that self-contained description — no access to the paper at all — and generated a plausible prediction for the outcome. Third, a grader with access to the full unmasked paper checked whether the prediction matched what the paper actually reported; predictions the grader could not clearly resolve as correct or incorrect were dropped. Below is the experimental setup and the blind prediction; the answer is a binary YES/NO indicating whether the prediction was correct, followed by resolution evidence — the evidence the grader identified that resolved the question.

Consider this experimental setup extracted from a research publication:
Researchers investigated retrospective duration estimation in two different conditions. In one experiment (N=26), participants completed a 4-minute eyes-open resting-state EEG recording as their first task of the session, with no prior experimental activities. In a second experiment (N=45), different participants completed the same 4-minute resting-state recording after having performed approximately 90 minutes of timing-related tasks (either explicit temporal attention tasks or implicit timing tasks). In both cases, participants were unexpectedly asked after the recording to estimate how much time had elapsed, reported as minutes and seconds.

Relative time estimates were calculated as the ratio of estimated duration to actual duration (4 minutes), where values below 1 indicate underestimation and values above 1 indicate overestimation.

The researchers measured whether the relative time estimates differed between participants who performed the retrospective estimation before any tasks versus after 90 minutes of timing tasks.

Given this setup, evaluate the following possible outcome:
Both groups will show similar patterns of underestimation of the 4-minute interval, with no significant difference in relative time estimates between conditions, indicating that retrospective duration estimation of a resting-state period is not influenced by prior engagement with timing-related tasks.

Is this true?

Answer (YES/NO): YES